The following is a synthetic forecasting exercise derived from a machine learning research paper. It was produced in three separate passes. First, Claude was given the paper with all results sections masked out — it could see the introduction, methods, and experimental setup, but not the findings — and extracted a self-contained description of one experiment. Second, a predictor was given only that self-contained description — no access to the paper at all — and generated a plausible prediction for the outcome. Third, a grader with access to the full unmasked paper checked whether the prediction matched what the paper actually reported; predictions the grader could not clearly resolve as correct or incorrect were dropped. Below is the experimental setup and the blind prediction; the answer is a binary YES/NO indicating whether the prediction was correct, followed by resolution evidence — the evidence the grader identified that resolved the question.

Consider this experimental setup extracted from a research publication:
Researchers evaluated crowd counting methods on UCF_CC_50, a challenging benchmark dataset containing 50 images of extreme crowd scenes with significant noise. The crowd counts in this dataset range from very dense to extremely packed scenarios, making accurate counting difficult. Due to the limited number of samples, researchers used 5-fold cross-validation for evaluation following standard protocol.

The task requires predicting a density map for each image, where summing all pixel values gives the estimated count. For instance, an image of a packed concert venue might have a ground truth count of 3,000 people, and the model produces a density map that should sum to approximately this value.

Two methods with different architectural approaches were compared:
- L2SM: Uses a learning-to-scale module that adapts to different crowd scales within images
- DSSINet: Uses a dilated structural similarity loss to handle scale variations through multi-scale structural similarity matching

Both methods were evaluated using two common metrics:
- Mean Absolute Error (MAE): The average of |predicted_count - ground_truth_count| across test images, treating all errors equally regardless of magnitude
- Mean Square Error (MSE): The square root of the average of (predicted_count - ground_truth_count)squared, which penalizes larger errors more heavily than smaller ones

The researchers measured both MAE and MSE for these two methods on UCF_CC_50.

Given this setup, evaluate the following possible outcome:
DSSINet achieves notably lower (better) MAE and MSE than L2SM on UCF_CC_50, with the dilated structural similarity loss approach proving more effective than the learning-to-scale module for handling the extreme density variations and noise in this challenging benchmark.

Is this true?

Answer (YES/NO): NO